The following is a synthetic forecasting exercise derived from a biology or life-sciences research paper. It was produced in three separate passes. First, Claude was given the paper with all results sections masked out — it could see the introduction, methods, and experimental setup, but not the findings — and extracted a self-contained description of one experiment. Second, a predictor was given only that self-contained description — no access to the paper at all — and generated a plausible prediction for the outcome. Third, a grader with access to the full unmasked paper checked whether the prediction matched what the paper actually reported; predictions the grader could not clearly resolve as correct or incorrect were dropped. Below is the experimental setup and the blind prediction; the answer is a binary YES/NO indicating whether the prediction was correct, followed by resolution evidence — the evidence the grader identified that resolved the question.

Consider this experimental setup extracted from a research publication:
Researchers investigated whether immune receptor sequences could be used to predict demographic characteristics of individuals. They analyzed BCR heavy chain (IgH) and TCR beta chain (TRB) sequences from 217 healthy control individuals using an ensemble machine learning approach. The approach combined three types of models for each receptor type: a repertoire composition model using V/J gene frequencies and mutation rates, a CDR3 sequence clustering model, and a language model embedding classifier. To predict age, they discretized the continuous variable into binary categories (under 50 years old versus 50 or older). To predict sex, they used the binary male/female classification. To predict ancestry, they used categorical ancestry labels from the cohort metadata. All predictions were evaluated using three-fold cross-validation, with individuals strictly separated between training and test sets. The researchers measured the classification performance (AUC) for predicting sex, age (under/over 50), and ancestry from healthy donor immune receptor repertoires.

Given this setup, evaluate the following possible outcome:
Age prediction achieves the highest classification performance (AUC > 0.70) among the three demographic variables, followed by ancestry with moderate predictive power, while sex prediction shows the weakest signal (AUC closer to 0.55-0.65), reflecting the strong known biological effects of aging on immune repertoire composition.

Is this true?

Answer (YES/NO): NO